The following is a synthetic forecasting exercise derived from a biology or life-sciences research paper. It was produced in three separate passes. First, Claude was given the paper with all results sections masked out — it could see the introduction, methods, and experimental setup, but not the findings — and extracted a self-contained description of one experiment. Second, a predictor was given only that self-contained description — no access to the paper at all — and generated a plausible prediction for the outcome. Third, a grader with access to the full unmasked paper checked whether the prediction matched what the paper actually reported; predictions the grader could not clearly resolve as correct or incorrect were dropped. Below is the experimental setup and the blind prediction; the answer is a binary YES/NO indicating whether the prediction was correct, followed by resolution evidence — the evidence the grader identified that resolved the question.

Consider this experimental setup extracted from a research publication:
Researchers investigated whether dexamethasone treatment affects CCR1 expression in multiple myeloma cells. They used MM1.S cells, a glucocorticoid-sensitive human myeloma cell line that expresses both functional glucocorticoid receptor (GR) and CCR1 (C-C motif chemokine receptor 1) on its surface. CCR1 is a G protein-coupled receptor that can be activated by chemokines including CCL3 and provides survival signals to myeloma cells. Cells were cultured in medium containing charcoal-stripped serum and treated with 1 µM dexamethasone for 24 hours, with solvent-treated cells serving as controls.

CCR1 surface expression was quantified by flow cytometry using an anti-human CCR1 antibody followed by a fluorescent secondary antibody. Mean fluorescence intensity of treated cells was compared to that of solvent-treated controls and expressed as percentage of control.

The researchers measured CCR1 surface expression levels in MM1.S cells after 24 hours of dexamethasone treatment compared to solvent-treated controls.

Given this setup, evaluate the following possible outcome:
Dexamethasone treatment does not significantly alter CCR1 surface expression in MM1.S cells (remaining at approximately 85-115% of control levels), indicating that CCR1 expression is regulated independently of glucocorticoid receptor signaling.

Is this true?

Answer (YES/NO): NO